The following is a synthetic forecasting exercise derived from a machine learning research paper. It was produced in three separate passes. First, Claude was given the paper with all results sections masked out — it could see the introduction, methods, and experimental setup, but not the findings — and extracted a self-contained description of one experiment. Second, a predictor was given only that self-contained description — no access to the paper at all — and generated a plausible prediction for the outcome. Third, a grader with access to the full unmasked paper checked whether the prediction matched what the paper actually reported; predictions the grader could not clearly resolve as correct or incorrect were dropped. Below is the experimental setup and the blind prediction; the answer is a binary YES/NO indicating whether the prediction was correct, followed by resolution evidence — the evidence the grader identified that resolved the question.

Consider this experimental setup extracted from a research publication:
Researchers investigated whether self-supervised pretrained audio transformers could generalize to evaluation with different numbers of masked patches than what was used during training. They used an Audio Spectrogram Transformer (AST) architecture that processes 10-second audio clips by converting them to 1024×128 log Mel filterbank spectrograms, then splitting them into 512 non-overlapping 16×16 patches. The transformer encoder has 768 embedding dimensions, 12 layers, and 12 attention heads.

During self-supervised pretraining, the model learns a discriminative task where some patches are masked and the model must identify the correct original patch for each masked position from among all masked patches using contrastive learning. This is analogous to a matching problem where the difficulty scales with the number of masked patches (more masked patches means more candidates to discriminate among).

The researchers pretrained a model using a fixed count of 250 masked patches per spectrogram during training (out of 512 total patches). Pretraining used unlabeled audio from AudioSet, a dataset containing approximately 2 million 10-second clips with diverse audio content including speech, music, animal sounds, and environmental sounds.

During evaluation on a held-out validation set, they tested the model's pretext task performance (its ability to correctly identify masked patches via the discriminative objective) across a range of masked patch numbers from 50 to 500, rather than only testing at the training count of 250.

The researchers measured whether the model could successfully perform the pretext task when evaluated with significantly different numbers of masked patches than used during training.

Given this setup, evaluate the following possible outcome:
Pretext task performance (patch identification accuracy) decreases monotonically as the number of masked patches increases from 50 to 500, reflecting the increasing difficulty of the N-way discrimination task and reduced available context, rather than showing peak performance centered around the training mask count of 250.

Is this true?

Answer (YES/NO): YES